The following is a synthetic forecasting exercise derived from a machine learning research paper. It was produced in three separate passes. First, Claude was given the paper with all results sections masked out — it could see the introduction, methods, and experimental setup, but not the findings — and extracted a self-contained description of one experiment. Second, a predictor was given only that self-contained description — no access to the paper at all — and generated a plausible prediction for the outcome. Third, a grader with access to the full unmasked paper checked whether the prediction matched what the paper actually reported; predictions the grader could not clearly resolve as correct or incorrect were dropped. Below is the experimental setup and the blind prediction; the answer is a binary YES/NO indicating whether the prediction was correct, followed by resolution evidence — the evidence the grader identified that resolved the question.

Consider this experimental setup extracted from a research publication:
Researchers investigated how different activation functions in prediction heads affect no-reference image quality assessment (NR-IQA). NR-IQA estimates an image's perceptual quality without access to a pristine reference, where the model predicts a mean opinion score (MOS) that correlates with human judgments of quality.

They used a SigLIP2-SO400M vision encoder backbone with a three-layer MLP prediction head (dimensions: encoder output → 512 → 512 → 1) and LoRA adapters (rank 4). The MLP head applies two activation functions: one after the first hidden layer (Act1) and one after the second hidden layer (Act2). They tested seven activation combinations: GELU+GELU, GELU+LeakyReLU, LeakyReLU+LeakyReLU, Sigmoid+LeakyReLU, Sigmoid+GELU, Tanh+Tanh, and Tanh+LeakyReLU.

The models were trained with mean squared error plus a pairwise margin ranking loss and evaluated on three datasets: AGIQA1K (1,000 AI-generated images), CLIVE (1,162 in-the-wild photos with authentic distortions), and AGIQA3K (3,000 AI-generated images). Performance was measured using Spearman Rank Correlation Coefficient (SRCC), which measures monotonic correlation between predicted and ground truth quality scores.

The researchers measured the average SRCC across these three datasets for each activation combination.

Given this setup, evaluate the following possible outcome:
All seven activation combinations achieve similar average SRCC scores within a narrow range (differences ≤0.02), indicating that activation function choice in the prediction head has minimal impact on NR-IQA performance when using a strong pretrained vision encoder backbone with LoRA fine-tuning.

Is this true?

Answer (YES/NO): NO